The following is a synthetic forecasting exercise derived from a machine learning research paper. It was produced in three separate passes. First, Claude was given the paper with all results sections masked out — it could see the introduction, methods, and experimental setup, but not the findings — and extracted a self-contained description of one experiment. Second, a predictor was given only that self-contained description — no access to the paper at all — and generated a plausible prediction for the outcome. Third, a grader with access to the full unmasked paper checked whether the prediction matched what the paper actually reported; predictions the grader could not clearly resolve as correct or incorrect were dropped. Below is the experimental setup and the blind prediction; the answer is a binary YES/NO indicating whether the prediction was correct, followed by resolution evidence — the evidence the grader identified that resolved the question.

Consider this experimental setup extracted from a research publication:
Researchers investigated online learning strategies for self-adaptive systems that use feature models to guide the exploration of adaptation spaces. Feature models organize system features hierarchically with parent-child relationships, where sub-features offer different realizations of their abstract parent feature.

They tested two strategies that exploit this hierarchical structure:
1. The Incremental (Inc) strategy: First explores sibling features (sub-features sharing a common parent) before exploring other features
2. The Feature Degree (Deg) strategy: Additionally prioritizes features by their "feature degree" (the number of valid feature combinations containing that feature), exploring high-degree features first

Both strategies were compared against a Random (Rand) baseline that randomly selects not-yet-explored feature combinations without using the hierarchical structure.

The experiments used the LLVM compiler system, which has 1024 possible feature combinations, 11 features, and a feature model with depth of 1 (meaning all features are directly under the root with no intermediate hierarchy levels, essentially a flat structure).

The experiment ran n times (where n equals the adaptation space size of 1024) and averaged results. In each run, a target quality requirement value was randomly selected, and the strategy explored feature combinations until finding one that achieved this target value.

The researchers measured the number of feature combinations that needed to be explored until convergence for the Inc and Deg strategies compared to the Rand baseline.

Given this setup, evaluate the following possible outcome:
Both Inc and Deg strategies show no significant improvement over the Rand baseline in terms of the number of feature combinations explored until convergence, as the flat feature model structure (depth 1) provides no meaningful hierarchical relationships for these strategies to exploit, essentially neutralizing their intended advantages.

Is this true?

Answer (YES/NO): YES